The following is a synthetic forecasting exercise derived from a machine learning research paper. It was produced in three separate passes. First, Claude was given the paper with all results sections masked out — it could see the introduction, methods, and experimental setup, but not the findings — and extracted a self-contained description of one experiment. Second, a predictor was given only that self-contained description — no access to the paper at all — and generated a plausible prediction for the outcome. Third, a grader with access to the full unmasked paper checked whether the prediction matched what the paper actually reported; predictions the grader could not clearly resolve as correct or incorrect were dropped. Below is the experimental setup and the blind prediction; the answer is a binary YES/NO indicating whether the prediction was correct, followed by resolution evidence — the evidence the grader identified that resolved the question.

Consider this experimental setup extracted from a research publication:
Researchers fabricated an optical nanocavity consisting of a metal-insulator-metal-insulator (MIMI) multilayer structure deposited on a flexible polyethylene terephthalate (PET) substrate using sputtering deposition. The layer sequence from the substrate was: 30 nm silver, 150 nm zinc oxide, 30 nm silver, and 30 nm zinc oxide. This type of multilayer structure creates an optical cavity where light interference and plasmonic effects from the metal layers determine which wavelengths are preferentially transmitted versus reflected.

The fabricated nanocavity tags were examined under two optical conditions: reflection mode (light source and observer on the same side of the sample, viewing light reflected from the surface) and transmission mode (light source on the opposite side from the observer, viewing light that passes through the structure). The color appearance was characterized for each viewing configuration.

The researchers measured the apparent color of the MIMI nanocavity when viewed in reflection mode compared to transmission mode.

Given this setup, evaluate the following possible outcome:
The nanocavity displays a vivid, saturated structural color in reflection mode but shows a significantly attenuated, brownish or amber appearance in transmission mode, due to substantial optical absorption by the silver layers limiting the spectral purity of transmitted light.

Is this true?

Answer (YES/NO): NO